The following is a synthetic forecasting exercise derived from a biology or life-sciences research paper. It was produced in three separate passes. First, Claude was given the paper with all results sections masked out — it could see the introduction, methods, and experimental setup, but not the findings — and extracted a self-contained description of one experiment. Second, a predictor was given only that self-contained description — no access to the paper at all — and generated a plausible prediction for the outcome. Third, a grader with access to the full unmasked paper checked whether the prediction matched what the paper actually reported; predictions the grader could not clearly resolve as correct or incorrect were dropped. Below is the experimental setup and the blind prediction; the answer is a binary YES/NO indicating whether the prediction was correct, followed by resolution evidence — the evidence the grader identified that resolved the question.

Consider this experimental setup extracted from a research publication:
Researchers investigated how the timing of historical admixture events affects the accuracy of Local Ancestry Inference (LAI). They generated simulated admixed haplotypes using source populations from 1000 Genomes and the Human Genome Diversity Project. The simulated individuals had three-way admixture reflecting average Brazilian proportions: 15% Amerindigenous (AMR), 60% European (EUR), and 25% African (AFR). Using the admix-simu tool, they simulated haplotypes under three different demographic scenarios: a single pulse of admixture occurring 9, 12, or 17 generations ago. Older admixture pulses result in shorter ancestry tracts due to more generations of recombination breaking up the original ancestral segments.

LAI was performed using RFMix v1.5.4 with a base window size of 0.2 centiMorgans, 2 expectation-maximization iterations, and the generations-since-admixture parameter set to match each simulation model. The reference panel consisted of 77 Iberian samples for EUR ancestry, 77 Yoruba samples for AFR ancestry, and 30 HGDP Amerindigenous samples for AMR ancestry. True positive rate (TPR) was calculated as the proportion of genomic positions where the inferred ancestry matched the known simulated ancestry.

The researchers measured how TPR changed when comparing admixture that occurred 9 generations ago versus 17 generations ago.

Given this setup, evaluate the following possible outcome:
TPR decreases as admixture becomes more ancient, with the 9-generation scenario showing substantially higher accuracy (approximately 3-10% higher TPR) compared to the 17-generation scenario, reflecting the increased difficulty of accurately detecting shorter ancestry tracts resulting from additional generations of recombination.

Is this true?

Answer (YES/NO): NO